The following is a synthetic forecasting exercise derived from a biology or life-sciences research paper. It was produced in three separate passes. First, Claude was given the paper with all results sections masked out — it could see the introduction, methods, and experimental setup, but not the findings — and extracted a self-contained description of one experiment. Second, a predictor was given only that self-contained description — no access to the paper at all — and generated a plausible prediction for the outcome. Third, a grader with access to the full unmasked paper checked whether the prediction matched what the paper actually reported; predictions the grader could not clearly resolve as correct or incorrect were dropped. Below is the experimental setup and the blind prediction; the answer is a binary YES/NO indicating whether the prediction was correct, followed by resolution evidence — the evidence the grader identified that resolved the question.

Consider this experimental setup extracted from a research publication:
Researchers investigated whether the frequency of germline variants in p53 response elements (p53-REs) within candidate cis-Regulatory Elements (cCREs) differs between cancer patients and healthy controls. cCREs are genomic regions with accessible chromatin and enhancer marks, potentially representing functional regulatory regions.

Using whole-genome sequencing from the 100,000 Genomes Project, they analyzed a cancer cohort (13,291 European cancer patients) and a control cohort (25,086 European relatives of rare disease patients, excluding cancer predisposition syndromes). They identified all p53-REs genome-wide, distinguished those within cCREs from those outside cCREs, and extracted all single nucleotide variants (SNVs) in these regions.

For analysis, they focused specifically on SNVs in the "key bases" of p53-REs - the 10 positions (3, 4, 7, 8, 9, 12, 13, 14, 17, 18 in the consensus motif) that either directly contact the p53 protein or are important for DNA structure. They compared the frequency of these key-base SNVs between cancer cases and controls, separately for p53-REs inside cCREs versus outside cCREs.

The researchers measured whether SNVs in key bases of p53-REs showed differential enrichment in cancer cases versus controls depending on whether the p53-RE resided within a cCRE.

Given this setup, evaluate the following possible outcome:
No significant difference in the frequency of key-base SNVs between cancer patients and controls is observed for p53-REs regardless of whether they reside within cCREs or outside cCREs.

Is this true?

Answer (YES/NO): NO